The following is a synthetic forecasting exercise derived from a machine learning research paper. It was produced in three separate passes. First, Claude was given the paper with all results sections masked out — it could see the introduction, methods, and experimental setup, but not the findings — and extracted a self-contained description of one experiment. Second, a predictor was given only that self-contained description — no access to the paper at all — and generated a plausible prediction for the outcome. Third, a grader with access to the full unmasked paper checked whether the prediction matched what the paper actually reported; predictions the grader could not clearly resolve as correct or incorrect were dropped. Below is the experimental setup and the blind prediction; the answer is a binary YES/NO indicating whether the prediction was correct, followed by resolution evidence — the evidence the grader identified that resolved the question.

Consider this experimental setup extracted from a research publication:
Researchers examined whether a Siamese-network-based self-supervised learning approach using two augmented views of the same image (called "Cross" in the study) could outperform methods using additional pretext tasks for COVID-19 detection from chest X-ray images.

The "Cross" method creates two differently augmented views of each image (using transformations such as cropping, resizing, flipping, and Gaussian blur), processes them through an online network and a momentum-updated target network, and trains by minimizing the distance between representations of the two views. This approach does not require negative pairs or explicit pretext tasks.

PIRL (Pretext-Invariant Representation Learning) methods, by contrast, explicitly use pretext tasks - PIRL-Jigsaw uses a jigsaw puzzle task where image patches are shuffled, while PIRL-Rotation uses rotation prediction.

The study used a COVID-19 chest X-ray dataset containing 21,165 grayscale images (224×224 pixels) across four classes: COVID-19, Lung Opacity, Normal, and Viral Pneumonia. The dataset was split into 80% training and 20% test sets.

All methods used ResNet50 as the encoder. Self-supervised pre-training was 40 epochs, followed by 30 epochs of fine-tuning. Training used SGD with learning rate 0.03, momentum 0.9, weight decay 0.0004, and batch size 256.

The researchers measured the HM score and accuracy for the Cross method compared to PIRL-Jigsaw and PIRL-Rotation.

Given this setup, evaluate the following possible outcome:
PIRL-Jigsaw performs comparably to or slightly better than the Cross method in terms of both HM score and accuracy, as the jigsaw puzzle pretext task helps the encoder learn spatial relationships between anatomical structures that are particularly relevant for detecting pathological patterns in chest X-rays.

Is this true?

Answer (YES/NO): NO